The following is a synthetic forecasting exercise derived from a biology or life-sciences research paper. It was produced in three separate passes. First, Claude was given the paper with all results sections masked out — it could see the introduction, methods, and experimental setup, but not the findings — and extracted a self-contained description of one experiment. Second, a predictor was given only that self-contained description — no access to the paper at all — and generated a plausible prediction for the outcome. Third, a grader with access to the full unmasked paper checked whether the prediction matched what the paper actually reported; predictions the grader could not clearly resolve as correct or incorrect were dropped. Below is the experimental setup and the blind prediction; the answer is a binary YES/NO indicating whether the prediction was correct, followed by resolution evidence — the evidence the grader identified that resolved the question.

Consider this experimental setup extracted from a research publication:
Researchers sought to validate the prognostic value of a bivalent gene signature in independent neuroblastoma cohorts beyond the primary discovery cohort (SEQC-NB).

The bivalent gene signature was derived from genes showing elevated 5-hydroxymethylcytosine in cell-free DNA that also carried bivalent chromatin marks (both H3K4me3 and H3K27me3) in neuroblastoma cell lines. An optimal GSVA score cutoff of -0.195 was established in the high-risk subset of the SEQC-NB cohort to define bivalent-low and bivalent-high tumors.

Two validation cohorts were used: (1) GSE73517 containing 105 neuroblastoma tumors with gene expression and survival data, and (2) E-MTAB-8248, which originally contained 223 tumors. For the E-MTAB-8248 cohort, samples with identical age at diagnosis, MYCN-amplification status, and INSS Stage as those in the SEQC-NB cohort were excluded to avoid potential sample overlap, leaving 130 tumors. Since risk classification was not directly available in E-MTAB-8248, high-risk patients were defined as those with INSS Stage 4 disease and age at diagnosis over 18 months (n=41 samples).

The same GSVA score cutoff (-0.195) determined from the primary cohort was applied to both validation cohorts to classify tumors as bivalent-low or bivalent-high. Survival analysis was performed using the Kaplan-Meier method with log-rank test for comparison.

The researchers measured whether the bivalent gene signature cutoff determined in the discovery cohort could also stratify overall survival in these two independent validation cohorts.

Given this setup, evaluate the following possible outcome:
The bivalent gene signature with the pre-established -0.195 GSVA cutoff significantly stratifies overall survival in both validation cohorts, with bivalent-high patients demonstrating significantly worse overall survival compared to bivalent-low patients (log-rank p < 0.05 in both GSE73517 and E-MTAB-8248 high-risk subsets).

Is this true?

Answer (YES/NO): NO